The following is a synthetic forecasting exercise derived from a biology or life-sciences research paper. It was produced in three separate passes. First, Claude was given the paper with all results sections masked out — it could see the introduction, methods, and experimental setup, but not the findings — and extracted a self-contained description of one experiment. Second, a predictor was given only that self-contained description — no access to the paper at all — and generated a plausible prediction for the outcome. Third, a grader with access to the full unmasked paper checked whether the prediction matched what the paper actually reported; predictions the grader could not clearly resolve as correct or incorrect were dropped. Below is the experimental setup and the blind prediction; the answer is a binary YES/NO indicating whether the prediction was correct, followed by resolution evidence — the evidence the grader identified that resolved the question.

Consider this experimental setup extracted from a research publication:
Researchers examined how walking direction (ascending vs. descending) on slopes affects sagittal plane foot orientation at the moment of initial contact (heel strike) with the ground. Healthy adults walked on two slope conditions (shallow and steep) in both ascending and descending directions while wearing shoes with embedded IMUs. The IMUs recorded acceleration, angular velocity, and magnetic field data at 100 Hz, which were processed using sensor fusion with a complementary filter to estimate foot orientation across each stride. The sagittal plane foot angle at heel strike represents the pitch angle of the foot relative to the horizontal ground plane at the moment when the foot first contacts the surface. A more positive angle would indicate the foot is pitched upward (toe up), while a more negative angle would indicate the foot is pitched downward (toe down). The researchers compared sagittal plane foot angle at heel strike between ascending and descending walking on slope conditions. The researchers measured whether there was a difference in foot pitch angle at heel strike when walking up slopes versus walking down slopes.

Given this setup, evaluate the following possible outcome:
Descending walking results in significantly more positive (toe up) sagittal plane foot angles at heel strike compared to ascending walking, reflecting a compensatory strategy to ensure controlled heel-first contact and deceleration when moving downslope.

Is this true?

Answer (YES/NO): YES